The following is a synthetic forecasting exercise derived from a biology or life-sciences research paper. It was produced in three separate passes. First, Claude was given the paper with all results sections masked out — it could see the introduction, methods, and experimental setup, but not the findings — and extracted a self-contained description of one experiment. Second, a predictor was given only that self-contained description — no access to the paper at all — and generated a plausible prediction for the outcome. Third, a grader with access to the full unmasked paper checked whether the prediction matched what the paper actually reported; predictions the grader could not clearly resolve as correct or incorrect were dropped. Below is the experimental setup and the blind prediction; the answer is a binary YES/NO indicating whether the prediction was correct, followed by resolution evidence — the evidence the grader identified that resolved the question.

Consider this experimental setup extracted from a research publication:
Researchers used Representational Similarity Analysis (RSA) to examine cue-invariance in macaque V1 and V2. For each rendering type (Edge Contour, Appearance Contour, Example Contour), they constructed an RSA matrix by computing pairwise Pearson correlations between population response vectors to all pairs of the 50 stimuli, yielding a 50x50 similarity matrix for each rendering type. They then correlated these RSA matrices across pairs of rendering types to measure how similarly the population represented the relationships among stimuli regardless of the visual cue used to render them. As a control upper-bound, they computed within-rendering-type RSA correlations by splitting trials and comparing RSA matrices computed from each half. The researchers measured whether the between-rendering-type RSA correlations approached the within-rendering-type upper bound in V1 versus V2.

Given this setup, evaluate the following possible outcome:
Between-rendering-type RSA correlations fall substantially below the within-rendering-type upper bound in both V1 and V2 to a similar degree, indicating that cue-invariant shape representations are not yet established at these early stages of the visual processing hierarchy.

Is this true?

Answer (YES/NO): NO